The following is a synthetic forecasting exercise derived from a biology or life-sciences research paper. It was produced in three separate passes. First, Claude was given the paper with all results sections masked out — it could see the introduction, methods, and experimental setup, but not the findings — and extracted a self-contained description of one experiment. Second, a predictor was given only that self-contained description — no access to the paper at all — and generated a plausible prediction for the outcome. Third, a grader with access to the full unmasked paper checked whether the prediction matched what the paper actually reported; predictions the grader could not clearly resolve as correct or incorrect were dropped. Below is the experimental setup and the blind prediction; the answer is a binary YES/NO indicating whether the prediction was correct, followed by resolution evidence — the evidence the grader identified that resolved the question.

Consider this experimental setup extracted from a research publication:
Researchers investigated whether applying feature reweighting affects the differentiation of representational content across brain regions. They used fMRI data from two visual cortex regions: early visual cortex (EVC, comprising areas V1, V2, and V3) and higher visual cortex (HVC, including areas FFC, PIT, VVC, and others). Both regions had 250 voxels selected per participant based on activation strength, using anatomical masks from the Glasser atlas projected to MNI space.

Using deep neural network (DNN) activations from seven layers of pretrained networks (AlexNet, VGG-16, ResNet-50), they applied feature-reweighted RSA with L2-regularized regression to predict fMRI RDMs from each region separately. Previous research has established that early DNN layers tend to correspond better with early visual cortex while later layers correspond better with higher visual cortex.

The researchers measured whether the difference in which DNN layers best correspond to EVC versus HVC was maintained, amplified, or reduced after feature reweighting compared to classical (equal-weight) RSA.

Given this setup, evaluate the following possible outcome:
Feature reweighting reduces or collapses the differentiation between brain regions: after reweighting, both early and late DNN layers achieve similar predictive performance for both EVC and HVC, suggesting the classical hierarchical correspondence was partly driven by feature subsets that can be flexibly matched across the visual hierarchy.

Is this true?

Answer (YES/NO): YES